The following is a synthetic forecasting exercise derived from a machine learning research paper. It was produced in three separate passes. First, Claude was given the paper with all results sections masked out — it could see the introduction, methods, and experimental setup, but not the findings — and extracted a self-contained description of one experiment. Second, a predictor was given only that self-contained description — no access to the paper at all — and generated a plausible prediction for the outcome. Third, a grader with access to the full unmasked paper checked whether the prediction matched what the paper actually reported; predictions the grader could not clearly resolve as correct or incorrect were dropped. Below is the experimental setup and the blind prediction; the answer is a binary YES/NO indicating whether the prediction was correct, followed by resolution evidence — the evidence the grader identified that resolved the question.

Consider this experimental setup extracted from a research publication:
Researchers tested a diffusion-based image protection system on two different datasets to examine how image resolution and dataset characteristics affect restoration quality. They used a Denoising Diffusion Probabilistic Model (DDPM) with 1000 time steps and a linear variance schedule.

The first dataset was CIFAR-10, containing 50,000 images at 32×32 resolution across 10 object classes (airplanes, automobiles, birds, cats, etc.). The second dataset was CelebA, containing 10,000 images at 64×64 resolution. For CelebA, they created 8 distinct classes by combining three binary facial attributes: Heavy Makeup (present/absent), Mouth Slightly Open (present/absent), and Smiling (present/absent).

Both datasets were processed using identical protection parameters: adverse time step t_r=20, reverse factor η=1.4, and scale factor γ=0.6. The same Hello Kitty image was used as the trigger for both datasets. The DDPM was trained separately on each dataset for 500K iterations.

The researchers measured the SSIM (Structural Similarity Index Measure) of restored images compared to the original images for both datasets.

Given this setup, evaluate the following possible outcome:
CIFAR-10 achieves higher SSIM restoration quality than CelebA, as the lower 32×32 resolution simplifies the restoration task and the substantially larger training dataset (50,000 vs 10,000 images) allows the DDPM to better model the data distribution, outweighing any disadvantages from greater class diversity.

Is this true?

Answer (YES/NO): YES